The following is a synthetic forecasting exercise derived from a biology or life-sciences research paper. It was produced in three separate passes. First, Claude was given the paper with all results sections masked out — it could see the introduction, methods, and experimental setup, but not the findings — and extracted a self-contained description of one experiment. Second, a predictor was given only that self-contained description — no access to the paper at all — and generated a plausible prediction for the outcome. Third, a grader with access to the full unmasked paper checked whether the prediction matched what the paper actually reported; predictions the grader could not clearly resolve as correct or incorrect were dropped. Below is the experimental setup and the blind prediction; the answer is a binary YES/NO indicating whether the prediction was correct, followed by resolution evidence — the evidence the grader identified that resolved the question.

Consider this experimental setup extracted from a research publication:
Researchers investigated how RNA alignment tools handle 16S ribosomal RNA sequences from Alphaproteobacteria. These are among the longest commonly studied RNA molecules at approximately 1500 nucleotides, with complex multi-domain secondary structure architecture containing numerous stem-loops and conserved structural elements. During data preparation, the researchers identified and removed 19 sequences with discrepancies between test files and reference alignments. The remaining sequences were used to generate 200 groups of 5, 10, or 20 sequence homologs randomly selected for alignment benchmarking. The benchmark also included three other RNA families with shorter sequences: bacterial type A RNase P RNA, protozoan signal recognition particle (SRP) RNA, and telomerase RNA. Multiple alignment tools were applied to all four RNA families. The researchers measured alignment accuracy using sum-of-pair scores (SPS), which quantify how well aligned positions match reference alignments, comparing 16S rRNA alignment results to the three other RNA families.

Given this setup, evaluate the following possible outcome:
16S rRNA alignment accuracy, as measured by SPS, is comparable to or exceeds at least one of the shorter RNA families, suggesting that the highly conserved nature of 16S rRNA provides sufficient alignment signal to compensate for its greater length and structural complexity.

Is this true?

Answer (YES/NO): YES